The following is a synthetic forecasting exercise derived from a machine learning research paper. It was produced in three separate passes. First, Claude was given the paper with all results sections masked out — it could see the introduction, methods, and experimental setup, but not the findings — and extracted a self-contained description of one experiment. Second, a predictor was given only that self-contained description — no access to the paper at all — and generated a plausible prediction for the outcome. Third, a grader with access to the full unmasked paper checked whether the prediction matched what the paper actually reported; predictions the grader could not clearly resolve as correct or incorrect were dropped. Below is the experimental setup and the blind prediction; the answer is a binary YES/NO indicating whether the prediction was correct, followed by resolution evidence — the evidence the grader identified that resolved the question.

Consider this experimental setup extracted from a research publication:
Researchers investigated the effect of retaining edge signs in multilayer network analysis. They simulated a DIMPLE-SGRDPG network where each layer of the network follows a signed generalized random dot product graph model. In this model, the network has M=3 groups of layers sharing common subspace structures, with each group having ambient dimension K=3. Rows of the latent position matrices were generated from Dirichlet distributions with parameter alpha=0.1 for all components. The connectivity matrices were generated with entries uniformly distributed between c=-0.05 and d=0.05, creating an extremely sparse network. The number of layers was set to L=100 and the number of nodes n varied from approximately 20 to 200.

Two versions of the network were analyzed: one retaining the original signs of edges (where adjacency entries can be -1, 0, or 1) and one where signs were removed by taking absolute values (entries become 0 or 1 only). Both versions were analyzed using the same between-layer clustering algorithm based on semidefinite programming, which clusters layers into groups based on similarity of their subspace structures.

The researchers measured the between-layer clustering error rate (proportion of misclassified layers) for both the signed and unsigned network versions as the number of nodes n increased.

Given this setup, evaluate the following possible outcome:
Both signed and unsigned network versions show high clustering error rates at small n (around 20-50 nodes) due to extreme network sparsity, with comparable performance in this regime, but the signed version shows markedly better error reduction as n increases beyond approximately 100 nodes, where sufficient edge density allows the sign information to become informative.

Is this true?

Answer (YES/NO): NO